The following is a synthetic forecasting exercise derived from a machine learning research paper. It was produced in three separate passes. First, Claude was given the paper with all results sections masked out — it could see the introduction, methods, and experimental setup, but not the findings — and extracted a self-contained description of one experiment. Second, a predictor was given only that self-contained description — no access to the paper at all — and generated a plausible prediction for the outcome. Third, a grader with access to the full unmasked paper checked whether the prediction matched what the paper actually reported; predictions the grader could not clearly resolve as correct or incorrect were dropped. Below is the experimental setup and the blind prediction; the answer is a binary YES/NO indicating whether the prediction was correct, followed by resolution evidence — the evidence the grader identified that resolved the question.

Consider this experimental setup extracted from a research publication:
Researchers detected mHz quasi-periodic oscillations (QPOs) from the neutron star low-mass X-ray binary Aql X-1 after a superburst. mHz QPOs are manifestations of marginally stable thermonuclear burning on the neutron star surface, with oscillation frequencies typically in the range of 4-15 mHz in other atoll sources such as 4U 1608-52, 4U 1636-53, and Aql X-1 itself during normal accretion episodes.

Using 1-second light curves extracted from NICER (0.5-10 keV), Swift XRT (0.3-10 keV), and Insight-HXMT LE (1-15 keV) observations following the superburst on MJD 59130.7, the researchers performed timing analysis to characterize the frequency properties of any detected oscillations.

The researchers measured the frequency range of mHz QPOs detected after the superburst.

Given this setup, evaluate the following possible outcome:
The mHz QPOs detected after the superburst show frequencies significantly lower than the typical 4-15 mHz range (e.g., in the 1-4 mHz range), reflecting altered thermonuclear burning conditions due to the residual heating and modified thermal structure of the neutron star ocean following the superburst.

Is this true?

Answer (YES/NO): NO